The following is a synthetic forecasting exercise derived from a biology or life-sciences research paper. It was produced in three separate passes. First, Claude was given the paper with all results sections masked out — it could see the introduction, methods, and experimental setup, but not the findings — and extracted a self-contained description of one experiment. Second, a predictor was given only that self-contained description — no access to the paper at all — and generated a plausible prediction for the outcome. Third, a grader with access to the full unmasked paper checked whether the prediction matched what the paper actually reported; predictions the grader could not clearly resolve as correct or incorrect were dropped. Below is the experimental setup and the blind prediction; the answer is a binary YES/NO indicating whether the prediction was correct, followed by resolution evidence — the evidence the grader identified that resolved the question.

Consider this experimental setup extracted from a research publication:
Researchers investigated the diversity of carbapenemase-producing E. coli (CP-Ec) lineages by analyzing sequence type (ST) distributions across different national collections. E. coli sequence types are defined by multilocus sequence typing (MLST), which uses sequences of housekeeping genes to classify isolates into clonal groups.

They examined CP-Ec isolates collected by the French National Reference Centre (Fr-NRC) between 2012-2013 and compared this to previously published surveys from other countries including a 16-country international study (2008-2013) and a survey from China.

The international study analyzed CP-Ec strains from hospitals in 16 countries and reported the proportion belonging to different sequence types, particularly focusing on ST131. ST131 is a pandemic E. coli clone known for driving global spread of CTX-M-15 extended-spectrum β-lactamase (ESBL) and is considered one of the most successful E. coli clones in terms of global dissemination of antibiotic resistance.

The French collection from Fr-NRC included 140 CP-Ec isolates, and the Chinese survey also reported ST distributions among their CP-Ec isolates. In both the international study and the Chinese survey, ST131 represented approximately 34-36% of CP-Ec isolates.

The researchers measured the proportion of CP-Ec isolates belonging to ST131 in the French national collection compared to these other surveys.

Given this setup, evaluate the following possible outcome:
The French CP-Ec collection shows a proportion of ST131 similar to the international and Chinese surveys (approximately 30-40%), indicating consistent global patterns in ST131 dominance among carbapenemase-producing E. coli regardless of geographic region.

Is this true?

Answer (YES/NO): NO